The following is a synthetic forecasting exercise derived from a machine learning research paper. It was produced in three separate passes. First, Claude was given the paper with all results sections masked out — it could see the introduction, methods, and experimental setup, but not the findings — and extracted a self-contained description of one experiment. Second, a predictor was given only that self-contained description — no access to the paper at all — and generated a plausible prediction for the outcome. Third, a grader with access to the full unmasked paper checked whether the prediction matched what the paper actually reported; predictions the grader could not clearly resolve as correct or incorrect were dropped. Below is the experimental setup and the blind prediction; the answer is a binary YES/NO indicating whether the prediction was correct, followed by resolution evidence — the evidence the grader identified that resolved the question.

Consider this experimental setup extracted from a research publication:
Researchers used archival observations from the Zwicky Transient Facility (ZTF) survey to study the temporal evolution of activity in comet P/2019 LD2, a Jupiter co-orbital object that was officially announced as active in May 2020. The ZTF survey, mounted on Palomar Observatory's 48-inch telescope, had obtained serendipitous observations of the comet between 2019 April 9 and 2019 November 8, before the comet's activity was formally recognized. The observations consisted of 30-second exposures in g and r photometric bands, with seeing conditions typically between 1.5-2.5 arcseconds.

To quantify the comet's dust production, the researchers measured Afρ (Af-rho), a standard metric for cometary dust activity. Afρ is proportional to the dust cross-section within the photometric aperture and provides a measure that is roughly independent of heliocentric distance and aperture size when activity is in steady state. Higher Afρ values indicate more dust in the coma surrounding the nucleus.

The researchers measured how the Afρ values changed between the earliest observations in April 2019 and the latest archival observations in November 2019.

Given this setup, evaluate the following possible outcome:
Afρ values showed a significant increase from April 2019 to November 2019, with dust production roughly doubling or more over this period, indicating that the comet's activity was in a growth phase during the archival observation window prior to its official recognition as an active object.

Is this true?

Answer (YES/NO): YES